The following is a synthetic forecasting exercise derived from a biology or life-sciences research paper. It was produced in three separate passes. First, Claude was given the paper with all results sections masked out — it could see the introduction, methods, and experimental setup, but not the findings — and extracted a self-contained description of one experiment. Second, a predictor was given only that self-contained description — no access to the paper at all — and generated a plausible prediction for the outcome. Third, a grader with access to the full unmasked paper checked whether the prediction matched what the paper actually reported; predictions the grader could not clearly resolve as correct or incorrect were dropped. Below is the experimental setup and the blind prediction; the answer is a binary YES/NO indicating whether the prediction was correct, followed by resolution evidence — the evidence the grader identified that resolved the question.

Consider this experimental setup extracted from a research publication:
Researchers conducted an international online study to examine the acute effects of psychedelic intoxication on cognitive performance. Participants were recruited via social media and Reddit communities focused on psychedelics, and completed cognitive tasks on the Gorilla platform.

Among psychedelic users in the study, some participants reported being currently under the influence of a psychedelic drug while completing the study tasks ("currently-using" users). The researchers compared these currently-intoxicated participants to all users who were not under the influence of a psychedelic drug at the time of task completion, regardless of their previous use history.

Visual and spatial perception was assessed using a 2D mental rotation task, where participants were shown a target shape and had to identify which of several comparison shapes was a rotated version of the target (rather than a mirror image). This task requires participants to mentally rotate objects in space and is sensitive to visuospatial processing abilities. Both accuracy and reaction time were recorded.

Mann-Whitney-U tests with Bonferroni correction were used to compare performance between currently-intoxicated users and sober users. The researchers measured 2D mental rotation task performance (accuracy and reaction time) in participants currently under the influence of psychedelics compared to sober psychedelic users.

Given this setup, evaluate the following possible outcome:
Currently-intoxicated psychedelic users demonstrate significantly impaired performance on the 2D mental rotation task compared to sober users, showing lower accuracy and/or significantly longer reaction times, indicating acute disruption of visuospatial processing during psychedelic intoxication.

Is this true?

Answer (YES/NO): YES